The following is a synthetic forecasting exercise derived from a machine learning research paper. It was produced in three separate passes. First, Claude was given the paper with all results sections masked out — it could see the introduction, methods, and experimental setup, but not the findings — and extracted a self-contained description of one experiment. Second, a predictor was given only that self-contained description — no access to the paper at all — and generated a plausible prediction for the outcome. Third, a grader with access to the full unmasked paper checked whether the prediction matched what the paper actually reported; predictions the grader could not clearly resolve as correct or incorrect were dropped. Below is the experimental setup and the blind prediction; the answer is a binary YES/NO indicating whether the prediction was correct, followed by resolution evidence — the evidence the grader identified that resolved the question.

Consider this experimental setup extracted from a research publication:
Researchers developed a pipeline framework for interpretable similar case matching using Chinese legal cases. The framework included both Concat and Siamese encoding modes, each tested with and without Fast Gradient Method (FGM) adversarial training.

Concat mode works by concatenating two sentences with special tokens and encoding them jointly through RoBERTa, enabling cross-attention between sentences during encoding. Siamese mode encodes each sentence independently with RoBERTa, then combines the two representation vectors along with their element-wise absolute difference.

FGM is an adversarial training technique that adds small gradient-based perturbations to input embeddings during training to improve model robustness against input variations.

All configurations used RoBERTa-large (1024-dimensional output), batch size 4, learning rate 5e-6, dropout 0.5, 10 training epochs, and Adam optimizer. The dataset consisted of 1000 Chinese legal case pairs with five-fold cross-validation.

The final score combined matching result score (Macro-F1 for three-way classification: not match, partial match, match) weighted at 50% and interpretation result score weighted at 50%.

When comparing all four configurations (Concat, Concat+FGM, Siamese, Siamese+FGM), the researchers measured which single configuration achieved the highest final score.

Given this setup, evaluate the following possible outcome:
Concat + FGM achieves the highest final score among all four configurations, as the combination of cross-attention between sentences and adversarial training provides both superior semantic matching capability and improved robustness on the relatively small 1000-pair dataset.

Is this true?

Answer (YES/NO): YES